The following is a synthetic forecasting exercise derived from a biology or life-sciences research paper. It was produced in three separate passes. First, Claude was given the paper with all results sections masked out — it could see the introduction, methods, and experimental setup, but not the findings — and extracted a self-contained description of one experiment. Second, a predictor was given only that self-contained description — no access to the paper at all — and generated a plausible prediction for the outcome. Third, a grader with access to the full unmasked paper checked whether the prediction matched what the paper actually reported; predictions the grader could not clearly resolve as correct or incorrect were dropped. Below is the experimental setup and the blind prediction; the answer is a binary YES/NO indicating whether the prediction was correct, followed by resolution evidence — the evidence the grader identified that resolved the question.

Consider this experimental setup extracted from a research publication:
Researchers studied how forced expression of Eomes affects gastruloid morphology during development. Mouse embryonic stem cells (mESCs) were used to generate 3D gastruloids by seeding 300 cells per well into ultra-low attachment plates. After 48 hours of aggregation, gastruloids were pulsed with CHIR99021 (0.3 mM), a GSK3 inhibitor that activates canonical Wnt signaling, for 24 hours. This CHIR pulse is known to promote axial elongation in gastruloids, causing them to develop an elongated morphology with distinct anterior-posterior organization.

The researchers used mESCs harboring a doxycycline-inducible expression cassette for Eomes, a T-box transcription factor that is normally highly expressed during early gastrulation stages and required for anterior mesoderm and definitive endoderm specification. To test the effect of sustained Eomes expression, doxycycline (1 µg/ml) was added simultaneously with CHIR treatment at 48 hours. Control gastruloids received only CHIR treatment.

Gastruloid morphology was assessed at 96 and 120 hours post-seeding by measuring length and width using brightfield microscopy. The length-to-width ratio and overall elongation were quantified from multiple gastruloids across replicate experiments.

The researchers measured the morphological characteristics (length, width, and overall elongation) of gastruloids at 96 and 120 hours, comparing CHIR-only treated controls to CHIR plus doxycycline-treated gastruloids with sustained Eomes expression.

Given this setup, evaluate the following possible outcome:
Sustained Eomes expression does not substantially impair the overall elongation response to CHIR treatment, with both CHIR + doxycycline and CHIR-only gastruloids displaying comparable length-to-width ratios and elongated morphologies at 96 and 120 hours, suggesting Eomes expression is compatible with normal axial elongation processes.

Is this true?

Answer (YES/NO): NO